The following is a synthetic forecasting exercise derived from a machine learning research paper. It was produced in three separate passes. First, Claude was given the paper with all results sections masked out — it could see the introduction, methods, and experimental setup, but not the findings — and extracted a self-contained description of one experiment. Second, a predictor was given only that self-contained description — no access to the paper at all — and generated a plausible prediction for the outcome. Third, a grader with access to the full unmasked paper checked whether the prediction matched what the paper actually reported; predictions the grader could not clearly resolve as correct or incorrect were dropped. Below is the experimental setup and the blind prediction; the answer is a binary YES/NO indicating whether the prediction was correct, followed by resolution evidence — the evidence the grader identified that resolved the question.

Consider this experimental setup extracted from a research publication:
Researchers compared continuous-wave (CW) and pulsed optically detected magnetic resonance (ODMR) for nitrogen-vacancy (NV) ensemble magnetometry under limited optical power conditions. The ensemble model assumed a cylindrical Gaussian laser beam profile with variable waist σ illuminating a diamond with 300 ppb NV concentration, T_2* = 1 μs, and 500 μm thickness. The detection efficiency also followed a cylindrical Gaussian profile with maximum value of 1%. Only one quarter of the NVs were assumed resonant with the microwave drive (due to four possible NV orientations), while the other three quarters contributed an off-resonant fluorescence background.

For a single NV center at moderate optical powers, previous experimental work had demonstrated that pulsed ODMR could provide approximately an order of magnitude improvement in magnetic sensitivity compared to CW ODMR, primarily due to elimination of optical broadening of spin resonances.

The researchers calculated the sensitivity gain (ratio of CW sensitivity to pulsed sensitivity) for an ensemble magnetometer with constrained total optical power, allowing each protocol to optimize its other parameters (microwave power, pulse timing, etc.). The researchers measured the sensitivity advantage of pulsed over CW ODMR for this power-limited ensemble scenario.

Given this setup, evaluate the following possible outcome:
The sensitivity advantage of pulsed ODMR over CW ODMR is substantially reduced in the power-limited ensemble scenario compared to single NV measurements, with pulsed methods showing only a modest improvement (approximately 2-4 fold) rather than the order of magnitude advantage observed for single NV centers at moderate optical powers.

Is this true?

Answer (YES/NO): YES